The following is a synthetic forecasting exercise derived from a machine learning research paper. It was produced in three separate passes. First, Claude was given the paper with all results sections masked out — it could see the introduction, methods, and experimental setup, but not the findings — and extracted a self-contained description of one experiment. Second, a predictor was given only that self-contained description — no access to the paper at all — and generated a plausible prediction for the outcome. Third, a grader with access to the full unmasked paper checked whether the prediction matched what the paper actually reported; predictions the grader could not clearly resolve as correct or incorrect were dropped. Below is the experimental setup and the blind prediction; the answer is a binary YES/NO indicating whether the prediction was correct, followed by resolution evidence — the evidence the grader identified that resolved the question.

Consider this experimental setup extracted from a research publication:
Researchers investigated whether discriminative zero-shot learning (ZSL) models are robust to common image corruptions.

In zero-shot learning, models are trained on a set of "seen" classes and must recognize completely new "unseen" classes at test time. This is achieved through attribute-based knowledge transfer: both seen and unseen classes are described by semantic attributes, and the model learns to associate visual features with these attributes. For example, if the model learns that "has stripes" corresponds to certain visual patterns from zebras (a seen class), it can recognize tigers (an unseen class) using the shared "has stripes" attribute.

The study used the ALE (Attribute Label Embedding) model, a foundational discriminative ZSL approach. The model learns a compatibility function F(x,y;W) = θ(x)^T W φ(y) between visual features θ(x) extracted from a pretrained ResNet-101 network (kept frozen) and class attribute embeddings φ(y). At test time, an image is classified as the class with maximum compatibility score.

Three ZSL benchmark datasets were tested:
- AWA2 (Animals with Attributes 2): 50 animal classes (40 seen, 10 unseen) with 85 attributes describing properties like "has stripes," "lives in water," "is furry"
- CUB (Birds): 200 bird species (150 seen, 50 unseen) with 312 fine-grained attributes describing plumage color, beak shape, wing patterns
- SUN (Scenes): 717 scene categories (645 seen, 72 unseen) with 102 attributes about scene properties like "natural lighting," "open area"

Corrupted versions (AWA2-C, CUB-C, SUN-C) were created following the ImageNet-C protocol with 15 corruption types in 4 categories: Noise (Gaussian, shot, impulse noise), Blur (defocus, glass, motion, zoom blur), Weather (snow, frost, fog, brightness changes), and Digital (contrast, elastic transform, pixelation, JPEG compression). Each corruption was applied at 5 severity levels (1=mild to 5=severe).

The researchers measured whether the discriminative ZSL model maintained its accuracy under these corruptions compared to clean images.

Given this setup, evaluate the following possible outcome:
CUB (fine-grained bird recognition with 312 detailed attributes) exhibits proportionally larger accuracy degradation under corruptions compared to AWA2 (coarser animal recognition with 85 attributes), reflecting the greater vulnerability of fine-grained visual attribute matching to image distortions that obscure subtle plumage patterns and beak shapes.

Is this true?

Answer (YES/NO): NO